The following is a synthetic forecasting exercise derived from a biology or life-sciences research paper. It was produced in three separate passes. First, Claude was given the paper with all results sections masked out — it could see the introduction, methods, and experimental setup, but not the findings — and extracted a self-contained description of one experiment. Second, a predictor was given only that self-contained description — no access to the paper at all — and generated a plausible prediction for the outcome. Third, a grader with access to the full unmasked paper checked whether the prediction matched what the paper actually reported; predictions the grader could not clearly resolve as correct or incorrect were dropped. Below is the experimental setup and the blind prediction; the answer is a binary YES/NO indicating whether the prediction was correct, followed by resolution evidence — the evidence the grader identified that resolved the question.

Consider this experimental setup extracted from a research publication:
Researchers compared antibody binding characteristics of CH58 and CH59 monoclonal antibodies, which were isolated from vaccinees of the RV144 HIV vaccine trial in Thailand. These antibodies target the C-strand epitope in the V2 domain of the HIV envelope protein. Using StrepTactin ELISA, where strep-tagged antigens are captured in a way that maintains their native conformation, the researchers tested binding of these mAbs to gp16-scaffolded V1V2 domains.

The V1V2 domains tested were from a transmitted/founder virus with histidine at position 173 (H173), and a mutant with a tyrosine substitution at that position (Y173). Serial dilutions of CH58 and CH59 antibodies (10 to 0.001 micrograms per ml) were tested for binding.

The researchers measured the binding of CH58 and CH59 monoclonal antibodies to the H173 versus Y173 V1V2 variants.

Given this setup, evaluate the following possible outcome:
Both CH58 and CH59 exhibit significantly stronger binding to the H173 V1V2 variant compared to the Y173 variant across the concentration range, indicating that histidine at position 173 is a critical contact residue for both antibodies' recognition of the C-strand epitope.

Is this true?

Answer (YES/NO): YES